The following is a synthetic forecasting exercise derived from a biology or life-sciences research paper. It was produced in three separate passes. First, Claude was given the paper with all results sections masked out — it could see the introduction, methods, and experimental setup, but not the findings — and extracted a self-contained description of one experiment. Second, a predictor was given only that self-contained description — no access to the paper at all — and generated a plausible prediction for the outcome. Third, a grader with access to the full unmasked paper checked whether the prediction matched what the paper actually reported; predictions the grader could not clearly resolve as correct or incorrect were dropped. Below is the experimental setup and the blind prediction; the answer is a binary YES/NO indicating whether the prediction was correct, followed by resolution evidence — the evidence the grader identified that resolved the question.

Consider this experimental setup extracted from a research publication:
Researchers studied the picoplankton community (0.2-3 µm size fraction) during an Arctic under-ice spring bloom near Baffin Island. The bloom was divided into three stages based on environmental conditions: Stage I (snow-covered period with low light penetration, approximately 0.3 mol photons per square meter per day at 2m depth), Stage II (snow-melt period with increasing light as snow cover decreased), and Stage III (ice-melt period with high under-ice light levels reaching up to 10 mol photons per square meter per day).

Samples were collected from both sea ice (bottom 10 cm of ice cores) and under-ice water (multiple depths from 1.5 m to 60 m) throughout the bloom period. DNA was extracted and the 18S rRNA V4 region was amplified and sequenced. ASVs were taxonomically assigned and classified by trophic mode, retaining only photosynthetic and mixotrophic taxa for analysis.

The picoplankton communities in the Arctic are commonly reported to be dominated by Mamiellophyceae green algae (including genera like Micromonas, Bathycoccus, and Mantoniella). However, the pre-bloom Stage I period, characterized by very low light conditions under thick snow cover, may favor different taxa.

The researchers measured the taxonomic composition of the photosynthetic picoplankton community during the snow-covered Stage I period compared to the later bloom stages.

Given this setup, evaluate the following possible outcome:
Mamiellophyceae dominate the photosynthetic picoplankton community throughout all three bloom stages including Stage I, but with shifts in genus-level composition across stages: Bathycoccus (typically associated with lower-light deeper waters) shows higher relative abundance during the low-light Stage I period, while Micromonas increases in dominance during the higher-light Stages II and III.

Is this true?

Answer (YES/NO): NO